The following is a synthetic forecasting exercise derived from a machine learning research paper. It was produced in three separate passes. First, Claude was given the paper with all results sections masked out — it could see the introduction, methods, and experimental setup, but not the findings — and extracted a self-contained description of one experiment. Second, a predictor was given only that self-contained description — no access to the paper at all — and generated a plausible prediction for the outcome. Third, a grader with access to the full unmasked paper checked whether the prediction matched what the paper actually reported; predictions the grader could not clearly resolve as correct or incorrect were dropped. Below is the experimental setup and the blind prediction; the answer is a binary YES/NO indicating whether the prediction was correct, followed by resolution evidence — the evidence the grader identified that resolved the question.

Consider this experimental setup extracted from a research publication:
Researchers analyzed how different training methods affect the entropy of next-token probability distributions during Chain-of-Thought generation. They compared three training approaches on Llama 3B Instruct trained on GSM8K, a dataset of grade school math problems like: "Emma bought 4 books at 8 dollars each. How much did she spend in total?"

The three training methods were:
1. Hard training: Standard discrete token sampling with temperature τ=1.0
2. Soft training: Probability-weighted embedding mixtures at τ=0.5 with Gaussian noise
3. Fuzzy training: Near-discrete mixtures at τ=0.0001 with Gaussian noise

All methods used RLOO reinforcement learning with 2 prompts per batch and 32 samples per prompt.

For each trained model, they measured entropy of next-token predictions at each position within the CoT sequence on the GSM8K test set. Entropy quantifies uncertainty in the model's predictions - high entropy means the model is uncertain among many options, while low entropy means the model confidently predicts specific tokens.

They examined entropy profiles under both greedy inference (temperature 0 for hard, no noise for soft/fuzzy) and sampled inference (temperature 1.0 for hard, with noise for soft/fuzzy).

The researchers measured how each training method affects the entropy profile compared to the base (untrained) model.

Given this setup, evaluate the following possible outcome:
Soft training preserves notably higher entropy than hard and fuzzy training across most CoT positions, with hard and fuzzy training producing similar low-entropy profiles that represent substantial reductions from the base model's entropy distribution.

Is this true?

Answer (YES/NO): NO